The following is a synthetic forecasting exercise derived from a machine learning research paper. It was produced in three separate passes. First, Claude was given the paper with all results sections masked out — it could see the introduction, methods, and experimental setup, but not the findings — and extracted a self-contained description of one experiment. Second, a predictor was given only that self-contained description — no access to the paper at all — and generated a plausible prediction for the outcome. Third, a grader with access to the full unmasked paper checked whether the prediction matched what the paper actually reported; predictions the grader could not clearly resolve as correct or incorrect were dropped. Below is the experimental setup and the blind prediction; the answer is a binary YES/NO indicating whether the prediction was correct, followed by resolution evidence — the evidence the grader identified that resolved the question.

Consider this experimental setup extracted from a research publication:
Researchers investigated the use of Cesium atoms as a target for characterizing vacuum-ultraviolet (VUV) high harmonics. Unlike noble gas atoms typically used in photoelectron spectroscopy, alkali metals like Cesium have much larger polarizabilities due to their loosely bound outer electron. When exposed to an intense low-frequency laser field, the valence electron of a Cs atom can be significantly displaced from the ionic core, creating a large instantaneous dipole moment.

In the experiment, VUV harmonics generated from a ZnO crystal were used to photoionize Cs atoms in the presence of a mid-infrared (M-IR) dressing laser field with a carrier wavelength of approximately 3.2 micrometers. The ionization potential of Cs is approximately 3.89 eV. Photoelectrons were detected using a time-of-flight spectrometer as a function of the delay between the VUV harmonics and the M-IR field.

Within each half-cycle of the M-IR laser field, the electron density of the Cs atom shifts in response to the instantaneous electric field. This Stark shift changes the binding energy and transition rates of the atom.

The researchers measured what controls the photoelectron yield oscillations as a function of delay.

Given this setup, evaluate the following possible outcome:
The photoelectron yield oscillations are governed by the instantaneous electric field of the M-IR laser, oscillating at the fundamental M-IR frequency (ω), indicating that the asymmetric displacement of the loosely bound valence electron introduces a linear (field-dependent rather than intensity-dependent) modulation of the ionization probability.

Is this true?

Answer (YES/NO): YES